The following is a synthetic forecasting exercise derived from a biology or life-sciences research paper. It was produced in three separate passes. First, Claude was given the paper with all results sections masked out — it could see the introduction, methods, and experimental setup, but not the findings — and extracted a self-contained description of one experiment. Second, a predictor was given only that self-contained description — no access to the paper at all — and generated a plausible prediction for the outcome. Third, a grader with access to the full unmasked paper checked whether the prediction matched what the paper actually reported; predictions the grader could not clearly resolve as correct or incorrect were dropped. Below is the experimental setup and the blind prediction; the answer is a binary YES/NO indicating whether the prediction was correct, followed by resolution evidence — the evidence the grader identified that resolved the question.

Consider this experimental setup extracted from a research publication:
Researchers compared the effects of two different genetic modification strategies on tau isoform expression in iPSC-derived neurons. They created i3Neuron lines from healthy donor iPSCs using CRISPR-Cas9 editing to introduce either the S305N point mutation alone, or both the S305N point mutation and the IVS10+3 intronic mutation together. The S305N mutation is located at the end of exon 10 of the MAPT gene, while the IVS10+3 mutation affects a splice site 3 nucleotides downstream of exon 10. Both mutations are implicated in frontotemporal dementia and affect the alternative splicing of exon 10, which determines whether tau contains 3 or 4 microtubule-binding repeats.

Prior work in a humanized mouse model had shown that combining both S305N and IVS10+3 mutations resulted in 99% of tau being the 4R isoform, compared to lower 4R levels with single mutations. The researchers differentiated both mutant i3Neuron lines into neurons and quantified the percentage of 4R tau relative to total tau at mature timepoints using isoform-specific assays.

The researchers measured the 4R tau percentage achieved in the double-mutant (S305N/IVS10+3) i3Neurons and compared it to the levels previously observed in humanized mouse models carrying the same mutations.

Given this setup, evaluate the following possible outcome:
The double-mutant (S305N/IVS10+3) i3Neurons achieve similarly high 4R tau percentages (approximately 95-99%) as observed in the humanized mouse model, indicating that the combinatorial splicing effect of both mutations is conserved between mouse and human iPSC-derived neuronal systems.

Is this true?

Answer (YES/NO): NO